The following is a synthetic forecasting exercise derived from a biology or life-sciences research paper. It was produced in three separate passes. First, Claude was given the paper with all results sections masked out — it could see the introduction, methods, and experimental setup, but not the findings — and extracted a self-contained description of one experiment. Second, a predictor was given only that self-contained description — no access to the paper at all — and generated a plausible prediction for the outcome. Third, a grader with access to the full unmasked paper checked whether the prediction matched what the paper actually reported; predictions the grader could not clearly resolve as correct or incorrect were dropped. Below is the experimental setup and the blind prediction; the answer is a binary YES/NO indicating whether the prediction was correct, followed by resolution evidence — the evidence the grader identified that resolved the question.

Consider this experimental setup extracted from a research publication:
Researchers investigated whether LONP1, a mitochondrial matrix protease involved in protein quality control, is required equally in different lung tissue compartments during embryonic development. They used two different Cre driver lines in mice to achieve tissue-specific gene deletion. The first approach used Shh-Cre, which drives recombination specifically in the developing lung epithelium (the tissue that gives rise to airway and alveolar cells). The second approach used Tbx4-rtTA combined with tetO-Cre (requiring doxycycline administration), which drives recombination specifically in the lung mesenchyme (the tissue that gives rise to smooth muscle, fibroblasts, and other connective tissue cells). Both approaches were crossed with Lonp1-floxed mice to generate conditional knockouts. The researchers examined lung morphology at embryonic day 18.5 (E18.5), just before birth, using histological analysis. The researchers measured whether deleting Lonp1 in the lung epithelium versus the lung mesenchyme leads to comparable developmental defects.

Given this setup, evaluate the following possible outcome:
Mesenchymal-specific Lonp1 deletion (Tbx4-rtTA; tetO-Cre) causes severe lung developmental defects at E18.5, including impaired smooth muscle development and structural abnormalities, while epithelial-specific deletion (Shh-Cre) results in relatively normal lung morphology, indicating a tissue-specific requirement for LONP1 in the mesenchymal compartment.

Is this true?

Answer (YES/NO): NO